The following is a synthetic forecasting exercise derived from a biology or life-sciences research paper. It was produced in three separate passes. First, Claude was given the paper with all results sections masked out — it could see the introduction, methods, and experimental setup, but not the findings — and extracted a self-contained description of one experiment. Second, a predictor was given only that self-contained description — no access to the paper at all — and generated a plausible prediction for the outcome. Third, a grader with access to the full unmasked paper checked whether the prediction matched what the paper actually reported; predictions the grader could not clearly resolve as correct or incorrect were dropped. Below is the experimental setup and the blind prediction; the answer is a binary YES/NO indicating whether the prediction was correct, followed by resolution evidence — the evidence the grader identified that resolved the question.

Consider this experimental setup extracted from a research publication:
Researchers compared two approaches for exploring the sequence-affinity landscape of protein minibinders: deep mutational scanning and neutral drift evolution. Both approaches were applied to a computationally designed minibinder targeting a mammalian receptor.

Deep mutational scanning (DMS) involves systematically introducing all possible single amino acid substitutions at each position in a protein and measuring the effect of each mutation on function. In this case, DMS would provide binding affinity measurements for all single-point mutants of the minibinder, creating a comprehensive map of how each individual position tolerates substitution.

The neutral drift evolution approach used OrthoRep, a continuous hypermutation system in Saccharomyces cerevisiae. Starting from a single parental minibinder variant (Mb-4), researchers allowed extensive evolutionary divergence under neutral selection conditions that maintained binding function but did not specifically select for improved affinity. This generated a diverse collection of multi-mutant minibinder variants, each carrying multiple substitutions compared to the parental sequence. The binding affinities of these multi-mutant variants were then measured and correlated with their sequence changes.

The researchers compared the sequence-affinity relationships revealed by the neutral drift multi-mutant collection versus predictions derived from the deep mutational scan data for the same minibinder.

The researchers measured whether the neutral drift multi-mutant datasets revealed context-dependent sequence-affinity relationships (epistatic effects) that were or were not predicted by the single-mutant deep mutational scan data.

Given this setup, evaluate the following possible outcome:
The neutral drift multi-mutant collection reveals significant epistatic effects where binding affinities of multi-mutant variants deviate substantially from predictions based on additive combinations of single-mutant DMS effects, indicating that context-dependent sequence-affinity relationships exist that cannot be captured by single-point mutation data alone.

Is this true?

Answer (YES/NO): YES